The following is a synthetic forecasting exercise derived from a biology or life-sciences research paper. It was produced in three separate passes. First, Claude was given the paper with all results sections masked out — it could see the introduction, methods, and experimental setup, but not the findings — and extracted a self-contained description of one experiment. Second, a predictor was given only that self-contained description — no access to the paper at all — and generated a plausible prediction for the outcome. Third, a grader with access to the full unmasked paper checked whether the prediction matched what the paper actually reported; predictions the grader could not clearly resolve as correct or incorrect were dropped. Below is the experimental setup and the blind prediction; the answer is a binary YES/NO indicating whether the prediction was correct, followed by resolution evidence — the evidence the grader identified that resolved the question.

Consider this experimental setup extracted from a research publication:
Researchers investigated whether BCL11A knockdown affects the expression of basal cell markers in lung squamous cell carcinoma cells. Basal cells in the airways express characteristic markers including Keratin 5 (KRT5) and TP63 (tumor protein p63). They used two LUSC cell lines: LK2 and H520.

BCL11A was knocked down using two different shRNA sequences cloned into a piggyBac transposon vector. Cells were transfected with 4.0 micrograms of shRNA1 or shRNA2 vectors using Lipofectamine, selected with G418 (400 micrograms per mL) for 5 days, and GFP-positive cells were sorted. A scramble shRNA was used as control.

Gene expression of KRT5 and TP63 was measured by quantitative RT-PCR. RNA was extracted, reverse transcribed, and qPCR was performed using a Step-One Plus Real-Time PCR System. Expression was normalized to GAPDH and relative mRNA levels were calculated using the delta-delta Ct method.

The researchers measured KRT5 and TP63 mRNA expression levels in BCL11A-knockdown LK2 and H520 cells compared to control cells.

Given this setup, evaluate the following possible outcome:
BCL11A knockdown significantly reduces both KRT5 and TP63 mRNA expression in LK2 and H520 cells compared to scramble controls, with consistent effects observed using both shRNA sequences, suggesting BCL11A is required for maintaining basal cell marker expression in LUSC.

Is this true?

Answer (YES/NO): YES